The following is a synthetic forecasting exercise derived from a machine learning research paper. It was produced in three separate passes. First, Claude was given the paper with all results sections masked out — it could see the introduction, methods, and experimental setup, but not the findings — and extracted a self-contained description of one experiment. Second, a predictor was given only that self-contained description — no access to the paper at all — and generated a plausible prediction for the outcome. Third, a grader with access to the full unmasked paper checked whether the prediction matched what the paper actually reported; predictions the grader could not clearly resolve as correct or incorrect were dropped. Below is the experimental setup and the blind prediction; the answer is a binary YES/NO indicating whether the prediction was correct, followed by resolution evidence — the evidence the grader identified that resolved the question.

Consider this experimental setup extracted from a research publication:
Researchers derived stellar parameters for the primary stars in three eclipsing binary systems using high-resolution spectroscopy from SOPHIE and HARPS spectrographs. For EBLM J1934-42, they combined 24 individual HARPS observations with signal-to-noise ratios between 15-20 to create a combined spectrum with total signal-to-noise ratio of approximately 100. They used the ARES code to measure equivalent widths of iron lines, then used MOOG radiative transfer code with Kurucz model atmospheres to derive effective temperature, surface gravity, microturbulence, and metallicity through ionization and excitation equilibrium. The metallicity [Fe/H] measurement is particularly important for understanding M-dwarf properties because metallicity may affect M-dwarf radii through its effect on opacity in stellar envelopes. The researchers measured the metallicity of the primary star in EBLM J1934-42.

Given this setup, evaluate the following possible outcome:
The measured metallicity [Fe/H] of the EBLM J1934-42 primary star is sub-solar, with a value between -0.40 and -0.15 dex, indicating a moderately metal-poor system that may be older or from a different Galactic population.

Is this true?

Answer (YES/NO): NO